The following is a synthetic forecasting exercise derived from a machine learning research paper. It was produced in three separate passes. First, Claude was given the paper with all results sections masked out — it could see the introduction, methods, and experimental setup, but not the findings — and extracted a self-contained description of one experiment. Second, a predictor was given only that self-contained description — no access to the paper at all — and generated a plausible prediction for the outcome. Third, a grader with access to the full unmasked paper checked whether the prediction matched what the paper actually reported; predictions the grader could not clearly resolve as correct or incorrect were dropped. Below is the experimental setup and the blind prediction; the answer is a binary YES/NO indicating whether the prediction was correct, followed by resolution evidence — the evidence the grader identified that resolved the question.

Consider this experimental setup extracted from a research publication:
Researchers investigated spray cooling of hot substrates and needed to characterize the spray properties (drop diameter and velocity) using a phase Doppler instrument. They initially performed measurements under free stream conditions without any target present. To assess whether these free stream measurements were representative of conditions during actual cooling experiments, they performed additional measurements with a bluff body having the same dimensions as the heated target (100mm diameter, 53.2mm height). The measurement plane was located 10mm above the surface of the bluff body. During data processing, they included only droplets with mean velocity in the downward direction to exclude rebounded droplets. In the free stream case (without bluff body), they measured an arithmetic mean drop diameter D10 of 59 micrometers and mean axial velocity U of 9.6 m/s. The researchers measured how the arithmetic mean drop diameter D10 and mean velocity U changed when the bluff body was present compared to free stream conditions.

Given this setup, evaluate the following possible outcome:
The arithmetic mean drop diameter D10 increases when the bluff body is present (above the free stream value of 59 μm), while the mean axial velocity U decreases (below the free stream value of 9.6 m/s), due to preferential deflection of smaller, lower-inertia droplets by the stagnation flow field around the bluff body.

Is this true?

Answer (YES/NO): NO